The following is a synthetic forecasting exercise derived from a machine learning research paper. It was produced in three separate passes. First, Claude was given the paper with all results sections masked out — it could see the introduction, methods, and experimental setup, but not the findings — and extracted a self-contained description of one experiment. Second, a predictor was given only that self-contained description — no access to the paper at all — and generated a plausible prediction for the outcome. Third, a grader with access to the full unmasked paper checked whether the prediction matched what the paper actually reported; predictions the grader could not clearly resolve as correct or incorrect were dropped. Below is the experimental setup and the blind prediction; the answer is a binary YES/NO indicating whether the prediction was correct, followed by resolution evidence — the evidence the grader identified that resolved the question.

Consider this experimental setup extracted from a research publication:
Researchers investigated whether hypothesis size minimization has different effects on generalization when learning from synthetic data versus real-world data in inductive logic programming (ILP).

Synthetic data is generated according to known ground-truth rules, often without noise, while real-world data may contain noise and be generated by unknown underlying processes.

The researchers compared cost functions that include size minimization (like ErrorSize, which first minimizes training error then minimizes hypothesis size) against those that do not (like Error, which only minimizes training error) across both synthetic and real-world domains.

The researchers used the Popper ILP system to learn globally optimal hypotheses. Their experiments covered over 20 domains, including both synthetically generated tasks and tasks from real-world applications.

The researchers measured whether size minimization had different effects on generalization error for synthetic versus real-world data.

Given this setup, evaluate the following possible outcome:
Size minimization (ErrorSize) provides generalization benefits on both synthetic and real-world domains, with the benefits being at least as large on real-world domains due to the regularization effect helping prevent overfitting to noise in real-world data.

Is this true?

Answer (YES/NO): NO